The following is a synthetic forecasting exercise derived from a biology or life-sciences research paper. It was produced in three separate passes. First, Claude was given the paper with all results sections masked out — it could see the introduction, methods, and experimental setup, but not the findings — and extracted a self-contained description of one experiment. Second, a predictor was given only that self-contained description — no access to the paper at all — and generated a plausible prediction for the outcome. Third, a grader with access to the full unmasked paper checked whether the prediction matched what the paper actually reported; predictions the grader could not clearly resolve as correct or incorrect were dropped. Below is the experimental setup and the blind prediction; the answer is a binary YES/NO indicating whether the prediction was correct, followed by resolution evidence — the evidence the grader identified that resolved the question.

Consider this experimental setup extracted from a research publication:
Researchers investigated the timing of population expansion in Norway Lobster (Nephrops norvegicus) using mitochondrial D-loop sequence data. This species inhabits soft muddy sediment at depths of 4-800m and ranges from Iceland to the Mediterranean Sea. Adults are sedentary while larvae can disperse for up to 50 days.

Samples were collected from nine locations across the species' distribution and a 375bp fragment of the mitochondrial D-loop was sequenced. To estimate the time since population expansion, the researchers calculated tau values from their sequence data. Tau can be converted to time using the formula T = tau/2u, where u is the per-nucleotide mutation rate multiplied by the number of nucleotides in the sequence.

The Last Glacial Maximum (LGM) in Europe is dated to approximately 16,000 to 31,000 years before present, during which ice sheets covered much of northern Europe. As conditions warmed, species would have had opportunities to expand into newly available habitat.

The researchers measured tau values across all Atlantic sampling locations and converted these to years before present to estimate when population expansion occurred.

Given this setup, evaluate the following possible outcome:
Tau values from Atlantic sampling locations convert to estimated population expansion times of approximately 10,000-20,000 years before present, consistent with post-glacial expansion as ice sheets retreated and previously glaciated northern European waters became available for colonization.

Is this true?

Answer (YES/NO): YES